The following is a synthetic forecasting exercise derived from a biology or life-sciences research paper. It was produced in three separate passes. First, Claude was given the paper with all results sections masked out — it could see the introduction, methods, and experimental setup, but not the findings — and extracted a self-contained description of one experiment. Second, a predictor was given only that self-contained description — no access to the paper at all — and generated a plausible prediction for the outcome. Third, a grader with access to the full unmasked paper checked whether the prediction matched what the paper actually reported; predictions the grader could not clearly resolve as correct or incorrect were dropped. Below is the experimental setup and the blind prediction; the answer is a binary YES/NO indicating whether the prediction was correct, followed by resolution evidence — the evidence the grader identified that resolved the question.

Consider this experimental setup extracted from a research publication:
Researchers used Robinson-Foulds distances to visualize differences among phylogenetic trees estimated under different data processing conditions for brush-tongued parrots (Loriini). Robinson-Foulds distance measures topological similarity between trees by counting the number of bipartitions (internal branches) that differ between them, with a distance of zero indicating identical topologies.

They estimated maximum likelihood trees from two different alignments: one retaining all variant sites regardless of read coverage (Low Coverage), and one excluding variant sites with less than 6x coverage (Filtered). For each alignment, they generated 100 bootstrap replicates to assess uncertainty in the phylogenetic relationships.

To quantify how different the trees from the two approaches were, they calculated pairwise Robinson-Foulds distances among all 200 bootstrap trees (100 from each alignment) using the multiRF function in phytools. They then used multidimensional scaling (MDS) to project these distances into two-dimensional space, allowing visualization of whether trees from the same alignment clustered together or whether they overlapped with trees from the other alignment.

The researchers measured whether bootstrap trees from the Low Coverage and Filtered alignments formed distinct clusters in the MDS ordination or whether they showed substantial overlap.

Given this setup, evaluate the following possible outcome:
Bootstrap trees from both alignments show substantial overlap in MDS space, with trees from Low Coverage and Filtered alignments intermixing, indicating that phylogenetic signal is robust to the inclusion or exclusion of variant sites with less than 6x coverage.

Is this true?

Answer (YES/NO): NO